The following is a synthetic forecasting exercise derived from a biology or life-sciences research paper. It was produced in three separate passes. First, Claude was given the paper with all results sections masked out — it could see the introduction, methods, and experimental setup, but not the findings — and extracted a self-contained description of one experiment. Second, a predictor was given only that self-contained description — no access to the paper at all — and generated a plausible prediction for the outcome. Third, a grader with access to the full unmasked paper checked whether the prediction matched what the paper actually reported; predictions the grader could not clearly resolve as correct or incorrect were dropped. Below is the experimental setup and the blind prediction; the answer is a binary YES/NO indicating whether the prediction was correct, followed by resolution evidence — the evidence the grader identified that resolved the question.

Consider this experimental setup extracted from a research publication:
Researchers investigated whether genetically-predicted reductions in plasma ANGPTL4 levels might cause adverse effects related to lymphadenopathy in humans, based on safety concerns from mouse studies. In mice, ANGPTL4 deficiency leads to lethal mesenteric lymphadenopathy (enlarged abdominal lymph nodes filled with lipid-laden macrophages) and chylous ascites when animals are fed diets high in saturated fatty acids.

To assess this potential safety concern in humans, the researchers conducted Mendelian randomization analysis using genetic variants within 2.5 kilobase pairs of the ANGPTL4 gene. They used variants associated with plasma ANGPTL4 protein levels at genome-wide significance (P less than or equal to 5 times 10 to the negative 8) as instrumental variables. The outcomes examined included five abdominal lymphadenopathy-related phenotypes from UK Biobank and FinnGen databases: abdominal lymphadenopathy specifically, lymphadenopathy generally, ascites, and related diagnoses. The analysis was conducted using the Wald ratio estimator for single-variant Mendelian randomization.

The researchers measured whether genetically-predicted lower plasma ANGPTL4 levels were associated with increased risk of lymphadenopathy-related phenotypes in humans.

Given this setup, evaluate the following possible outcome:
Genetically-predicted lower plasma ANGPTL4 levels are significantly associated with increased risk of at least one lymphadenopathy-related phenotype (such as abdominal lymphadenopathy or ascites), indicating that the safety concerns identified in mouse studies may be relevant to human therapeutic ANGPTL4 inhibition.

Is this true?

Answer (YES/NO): NO